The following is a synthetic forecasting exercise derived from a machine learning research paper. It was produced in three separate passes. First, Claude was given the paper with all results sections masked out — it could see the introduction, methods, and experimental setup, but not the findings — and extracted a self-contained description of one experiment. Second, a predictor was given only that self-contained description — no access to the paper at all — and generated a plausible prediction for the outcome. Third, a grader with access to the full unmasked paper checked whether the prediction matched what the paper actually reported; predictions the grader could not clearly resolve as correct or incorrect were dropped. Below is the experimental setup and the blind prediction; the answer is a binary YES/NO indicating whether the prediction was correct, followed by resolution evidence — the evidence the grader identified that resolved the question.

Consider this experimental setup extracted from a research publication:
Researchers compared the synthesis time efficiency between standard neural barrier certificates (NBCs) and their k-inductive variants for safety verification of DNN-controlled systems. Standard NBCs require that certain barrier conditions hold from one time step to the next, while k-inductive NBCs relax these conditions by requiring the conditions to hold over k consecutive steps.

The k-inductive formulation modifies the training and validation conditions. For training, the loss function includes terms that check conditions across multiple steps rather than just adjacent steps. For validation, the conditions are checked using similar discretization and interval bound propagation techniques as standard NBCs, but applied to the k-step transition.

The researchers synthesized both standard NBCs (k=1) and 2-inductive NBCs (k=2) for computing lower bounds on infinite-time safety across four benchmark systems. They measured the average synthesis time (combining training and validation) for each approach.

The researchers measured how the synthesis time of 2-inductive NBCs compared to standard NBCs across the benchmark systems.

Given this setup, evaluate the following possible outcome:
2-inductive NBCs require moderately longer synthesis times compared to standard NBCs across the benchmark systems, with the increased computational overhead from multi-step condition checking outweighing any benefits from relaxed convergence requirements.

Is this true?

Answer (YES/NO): NO